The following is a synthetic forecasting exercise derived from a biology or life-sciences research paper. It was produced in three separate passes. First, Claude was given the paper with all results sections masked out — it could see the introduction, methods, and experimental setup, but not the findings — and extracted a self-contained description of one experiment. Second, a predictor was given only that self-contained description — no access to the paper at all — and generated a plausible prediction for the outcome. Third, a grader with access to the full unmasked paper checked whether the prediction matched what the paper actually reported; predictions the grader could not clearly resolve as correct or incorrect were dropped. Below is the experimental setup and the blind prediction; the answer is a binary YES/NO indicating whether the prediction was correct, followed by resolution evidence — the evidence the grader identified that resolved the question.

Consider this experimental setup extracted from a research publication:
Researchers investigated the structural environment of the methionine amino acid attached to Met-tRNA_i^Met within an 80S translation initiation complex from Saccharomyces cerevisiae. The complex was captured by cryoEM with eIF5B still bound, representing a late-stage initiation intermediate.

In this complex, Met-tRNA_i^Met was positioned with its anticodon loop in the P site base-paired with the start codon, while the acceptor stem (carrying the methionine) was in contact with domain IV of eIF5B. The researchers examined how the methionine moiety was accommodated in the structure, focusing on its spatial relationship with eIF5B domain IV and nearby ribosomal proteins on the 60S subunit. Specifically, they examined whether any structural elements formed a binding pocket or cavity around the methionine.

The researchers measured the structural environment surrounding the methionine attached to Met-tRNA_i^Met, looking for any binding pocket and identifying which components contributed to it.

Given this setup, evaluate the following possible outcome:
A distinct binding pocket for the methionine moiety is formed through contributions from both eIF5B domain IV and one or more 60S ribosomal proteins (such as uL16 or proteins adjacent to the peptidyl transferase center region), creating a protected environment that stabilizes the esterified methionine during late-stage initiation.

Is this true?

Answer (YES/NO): YES